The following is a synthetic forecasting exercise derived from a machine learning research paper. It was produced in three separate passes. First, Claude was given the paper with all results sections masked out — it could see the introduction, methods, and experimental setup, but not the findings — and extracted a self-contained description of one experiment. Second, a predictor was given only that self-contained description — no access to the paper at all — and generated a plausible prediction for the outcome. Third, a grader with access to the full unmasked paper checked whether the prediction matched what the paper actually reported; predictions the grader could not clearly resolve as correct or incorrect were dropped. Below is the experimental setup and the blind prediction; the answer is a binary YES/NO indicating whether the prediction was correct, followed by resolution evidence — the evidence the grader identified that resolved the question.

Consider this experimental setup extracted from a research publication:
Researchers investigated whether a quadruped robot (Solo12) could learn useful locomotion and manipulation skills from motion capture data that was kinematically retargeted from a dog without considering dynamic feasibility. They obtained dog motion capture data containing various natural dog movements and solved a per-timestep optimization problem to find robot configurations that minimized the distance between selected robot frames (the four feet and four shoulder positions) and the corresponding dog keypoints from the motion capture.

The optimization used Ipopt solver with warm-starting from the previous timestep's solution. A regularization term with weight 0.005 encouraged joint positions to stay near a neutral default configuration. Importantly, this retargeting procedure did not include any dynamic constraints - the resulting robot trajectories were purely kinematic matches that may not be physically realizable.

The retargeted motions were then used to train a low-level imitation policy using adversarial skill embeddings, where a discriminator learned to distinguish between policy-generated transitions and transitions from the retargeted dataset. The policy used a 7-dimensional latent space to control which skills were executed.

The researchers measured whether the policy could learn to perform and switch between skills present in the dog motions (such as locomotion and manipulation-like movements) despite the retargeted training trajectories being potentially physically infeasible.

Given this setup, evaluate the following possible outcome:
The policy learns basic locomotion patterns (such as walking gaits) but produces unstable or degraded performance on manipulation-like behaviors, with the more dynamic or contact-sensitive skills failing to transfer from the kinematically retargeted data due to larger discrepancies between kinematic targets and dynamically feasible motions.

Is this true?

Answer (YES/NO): NO